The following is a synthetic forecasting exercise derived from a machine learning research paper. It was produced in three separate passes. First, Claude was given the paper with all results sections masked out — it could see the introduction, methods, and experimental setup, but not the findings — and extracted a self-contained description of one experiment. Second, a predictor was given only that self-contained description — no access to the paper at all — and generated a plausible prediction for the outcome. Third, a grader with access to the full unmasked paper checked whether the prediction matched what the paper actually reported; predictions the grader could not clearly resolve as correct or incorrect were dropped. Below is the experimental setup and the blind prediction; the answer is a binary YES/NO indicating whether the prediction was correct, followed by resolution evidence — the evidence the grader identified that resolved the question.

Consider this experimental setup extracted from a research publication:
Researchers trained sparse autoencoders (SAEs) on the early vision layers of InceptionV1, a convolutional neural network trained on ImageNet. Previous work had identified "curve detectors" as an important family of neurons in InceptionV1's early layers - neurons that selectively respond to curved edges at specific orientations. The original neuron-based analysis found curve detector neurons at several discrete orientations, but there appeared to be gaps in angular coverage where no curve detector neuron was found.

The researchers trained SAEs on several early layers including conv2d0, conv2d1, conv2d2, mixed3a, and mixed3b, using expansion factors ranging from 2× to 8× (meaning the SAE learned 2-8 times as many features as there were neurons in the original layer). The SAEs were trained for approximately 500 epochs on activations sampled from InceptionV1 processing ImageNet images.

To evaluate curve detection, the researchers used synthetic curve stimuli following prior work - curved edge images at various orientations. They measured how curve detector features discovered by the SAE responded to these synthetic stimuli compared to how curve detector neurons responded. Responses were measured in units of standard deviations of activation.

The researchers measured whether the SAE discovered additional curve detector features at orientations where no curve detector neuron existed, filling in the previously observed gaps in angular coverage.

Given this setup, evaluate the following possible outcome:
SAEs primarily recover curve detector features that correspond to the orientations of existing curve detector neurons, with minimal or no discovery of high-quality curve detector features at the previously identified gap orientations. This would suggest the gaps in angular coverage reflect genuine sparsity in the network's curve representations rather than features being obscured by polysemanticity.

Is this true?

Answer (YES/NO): NO